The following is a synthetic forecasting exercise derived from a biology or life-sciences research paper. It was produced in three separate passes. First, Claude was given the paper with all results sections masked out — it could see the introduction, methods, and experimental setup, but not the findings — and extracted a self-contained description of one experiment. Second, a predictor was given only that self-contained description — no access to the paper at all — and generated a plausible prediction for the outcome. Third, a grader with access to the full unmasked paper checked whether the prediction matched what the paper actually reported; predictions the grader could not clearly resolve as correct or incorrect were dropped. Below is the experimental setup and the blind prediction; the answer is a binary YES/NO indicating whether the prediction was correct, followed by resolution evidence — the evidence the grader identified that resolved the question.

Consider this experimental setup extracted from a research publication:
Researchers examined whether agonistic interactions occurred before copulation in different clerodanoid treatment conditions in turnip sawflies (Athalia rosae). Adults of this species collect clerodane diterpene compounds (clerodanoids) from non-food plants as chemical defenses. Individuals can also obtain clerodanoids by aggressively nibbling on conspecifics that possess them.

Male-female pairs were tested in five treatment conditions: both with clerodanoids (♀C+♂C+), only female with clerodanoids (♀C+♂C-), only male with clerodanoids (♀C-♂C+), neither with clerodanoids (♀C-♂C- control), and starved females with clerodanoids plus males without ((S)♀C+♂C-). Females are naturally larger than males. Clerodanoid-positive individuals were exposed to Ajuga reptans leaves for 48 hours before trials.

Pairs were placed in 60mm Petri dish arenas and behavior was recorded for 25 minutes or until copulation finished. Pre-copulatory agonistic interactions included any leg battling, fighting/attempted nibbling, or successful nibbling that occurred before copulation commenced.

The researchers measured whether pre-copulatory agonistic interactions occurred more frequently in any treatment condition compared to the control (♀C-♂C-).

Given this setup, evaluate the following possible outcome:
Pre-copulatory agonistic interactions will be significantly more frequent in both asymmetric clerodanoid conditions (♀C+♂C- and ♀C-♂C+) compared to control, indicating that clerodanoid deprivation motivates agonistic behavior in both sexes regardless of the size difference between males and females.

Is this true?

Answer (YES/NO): NO